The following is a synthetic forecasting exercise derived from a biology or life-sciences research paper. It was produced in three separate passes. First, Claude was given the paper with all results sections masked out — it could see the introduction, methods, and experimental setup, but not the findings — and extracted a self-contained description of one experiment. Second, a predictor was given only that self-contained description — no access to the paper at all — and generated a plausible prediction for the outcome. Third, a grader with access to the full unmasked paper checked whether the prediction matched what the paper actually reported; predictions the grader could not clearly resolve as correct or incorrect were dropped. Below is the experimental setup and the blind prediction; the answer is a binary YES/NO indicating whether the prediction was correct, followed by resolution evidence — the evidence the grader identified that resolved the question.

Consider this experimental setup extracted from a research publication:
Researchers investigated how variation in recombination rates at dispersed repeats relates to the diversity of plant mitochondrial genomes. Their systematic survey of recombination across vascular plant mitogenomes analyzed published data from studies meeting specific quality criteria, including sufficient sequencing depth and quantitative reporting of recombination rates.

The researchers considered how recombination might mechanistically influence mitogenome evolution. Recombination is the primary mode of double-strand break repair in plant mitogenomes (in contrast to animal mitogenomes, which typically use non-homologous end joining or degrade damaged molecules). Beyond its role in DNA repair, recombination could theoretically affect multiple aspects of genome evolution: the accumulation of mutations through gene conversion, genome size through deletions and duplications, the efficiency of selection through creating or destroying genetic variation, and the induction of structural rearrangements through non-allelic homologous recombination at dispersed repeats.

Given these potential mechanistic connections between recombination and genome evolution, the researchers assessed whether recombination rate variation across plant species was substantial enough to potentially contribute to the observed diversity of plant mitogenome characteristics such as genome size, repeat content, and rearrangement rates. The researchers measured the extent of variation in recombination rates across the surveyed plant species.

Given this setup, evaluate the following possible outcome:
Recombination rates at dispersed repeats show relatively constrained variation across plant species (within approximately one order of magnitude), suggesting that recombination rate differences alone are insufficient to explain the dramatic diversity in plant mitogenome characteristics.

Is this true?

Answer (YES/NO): NO